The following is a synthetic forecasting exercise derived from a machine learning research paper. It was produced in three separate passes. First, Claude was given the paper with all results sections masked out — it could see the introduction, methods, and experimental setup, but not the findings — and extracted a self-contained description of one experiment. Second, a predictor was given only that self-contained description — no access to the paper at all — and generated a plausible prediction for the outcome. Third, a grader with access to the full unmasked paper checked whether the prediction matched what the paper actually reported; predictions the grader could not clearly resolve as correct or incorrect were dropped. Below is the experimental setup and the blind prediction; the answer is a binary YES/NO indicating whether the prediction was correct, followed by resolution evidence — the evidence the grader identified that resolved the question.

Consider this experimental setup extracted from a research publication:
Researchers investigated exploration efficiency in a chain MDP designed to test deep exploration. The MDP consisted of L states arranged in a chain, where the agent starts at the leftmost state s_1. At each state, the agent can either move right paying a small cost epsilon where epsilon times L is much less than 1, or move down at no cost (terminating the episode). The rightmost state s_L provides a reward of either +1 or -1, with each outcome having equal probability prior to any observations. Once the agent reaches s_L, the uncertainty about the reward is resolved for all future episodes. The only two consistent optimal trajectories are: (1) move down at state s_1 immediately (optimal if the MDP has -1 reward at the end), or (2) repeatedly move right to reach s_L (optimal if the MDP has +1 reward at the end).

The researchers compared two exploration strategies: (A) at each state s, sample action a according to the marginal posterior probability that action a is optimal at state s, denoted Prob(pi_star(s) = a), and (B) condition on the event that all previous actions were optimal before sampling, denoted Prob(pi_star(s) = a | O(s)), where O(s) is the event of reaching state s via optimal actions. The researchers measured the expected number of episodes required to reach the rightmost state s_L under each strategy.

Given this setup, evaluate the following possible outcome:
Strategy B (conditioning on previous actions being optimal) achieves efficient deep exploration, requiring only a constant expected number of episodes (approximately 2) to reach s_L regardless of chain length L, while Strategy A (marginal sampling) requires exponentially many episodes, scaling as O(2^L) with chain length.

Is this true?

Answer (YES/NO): YES